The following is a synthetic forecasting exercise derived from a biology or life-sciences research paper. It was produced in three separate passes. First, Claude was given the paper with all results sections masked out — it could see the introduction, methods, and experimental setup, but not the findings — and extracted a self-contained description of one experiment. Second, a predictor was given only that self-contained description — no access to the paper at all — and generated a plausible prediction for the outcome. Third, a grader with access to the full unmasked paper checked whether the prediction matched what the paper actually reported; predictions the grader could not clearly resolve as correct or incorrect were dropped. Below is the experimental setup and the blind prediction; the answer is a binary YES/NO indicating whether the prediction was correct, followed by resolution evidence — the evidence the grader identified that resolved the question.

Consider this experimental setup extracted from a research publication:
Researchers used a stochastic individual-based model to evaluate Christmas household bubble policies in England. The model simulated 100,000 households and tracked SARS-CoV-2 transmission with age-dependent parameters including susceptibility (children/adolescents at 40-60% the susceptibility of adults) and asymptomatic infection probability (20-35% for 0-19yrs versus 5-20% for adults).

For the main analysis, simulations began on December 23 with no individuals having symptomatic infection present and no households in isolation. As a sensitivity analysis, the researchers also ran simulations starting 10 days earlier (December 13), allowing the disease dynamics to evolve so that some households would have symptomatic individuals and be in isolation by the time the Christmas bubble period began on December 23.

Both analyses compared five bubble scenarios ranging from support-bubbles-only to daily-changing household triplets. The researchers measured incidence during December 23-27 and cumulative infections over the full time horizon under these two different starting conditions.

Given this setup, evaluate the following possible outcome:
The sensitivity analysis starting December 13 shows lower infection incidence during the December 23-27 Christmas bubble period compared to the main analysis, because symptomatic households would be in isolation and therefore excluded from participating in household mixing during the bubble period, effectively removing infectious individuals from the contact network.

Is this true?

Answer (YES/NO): YES